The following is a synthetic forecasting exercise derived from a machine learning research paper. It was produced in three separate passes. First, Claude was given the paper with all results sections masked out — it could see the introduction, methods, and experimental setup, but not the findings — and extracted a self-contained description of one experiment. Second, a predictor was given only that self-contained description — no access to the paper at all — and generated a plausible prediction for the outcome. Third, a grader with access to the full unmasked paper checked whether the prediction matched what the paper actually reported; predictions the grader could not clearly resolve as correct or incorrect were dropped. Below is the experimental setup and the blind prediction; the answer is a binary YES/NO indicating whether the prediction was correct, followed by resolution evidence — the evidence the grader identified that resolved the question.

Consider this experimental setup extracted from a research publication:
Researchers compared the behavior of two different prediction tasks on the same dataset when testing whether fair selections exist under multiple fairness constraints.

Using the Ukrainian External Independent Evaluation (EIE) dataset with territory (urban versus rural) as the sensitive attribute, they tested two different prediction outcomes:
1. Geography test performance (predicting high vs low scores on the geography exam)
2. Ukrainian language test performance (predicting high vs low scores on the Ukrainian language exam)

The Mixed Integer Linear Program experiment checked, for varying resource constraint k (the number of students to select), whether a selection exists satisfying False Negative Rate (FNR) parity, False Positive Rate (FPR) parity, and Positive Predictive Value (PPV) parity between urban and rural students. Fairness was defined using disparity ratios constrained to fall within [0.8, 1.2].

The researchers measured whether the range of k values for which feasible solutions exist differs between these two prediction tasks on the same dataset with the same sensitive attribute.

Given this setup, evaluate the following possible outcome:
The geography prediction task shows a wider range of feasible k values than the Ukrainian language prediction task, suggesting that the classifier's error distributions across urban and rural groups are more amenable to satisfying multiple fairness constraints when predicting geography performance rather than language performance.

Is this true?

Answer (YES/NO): YES